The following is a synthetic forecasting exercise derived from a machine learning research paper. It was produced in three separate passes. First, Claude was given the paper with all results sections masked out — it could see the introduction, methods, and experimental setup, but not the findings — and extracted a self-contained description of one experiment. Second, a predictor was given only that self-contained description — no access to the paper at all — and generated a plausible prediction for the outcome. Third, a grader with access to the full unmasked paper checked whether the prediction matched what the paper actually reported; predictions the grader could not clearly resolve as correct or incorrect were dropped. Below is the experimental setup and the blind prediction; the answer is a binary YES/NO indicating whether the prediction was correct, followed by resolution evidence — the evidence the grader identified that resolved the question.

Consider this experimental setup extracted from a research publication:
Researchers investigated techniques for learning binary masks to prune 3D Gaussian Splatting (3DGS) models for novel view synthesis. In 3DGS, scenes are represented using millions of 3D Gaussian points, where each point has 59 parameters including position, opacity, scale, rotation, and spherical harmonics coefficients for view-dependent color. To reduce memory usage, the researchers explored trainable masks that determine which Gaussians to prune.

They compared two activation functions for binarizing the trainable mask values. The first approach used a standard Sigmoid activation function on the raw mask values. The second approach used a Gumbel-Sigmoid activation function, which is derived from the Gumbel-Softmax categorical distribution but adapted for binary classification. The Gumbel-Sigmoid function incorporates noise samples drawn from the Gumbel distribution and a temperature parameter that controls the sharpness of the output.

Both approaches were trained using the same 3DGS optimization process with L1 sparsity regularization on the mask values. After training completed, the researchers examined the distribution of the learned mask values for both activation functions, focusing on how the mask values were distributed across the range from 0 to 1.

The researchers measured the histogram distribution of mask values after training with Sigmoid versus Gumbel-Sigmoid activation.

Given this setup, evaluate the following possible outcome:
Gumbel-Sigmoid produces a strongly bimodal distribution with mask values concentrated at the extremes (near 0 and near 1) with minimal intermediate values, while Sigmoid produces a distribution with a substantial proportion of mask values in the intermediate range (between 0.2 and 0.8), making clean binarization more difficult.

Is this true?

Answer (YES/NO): YES